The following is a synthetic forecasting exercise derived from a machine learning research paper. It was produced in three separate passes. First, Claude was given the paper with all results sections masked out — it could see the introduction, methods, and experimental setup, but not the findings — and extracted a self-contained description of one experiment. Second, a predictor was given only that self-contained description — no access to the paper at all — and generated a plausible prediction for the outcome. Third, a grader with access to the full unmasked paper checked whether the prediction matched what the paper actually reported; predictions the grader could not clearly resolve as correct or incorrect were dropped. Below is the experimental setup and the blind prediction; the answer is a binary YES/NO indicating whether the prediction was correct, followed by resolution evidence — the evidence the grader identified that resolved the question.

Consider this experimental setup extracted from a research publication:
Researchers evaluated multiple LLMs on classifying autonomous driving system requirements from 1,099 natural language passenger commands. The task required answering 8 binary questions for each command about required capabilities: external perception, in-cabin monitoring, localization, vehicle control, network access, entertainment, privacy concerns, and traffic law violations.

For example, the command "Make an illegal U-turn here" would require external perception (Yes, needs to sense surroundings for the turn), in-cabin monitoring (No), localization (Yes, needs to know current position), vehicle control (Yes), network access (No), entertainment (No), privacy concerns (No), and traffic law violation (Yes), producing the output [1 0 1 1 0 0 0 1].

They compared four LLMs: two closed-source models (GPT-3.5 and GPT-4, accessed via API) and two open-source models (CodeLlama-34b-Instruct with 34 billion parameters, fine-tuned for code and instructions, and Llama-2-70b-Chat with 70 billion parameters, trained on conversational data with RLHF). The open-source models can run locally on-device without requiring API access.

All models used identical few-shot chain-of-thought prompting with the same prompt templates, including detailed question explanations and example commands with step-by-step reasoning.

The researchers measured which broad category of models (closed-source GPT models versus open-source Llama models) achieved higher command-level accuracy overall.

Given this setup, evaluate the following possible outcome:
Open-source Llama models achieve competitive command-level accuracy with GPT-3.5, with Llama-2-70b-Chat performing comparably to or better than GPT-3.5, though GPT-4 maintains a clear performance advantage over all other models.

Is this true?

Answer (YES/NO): NO